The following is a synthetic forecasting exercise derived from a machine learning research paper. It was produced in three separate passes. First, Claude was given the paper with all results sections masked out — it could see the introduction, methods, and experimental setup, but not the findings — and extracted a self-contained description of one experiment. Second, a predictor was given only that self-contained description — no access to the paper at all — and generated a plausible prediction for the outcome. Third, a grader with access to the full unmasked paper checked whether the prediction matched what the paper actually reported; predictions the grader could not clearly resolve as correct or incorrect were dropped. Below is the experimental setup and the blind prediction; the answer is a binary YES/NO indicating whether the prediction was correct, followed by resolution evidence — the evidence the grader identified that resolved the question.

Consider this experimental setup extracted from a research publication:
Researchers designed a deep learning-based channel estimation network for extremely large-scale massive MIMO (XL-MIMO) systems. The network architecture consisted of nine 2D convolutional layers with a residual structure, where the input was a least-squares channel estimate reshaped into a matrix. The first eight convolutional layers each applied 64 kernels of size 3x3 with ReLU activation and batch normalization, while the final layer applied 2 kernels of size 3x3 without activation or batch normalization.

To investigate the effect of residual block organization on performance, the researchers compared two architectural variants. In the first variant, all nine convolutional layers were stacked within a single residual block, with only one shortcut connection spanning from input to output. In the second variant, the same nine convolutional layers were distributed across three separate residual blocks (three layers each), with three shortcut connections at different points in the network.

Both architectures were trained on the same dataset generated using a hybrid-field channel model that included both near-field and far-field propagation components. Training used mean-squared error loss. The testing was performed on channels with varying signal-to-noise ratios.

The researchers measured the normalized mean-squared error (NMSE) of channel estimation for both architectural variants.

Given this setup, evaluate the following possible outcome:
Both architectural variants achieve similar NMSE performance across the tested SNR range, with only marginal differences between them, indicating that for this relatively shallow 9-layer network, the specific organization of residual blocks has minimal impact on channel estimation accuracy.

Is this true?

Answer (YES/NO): NO